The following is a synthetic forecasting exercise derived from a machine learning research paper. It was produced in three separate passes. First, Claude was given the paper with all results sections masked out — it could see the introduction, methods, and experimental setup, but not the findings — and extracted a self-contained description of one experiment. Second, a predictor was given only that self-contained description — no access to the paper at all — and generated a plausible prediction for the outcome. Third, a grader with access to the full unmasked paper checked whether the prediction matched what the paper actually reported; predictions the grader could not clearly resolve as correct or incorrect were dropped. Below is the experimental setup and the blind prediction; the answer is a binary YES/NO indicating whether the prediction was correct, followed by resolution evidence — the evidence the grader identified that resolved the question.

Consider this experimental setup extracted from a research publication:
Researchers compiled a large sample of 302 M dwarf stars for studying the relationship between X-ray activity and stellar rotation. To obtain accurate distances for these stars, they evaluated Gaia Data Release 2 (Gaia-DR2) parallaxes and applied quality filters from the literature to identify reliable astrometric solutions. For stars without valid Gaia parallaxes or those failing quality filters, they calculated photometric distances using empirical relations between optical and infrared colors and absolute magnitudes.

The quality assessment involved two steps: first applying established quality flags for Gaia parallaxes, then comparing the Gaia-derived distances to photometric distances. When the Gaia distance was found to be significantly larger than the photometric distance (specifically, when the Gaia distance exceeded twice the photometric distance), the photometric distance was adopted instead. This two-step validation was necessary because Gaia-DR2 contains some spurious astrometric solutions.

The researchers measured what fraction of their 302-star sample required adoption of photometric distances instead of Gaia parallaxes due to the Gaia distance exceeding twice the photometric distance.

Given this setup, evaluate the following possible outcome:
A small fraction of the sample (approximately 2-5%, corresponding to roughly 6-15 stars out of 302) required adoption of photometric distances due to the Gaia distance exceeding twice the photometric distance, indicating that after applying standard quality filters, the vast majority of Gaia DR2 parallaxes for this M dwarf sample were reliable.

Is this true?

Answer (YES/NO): NO